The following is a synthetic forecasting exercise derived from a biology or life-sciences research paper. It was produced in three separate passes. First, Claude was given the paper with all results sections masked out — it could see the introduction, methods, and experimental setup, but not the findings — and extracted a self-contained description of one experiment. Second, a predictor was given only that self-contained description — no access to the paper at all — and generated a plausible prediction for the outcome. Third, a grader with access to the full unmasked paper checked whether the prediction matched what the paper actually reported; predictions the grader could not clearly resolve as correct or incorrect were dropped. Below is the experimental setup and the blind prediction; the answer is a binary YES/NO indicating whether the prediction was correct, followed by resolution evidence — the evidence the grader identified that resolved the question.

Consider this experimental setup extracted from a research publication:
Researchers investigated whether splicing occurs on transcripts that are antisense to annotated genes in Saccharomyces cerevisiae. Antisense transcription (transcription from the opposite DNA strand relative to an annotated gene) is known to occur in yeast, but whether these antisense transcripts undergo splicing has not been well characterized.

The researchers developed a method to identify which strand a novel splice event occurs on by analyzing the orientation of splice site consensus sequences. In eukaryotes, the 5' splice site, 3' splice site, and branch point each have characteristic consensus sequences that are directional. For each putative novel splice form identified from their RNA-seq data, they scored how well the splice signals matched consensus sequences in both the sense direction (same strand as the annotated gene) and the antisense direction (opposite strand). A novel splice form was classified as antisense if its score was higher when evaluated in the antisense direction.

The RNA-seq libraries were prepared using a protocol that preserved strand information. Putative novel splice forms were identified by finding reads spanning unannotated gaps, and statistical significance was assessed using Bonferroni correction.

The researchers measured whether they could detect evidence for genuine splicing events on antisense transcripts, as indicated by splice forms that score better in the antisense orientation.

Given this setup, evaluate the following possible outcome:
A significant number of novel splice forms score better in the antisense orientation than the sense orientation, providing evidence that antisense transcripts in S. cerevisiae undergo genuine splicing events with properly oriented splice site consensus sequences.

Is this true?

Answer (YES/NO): YES